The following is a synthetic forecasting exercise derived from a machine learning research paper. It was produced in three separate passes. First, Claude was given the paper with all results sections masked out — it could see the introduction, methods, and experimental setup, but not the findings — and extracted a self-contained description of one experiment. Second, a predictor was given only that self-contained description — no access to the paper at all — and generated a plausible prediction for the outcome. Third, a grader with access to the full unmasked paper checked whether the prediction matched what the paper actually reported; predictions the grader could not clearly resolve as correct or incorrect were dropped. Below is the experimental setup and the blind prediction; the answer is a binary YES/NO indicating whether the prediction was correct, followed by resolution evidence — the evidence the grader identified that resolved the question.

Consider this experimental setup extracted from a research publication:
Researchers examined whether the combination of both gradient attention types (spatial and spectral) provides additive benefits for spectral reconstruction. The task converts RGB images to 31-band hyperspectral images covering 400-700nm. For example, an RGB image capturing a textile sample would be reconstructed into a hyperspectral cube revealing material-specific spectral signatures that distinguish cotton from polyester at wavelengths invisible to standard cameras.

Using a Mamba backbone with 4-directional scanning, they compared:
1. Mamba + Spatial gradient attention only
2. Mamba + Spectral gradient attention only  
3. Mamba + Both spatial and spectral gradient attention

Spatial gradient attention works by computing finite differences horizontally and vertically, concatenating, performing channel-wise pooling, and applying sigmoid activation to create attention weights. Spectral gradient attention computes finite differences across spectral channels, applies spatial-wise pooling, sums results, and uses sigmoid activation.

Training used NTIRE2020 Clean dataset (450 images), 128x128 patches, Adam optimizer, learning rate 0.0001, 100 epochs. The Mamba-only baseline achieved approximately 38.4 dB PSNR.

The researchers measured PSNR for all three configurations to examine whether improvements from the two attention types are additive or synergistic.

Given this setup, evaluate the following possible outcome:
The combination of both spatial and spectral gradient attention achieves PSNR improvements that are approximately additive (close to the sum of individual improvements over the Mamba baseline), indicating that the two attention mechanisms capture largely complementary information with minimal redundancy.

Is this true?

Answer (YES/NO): NO